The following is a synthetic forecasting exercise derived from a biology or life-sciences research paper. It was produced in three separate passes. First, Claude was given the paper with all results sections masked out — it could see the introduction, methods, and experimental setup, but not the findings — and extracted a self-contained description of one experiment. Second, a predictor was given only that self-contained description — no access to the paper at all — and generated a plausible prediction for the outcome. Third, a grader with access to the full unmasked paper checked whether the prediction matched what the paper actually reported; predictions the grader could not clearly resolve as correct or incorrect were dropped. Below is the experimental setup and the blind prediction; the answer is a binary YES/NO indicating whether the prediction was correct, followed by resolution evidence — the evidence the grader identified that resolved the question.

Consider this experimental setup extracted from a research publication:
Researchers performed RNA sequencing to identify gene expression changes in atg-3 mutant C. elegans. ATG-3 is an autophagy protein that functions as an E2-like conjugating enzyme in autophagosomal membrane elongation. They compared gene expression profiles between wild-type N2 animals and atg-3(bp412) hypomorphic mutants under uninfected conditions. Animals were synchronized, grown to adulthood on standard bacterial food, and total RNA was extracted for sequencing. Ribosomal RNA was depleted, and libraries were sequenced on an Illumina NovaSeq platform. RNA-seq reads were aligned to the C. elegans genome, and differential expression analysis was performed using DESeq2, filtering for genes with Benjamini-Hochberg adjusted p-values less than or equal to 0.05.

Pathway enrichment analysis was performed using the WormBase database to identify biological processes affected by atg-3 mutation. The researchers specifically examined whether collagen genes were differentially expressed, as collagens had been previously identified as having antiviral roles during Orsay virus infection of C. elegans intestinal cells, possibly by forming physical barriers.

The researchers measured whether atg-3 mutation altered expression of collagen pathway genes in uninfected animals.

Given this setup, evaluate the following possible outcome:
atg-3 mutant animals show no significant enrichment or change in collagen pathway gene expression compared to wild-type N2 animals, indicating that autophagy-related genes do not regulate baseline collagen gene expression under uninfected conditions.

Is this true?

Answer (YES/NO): NO